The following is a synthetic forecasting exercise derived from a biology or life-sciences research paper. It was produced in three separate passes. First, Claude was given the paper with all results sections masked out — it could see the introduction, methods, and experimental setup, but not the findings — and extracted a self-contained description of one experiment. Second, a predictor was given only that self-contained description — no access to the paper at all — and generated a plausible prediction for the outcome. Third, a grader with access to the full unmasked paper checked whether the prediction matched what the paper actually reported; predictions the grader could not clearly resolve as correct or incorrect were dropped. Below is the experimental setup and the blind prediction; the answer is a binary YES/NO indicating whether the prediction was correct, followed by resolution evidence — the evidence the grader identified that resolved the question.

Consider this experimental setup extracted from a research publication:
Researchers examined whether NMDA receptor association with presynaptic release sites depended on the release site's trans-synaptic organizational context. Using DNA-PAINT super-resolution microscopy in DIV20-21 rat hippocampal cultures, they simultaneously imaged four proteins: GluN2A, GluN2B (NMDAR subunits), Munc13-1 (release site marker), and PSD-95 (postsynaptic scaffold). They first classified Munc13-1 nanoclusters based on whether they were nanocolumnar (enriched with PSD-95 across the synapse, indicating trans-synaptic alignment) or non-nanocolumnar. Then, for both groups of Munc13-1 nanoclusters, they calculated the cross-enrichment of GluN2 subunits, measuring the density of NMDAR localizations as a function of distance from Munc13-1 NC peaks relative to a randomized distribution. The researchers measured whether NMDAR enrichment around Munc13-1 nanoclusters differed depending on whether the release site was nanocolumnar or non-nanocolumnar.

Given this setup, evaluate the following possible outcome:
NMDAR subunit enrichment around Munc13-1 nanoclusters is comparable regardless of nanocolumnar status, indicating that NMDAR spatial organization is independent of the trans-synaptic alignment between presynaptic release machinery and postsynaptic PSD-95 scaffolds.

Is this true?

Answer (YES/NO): NO